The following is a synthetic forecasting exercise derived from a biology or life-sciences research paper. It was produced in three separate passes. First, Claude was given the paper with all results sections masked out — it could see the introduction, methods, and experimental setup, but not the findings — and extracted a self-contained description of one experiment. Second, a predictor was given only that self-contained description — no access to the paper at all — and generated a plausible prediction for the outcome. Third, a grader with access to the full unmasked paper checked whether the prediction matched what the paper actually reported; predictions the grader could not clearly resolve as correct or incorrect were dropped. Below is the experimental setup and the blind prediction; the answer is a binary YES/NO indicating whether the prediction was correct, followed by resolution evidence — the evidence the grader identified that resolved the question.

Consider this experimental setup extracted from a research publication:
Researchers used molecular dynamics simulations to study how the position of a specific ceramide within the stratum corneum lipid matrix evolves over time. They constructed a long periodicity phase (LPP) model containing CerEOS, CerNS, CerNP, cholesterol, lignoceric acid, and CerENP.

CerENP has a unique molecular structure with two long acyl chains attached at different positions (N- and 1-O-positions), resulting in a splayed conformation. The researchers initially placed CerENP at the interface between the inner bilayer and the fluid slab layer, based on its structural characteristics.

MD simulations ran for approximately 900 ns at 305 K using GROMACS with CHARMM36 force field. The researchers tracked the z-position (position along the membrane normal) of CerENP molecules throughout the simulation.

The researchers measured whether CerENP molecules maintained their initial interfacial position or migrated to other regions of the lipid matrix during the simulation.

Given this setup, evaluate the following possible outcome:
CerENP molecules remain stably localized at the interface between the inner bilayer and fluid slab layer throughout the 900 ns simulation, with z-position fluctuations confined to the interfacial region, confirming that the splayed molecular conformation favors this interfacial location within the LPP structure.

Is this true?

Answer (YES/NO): YES